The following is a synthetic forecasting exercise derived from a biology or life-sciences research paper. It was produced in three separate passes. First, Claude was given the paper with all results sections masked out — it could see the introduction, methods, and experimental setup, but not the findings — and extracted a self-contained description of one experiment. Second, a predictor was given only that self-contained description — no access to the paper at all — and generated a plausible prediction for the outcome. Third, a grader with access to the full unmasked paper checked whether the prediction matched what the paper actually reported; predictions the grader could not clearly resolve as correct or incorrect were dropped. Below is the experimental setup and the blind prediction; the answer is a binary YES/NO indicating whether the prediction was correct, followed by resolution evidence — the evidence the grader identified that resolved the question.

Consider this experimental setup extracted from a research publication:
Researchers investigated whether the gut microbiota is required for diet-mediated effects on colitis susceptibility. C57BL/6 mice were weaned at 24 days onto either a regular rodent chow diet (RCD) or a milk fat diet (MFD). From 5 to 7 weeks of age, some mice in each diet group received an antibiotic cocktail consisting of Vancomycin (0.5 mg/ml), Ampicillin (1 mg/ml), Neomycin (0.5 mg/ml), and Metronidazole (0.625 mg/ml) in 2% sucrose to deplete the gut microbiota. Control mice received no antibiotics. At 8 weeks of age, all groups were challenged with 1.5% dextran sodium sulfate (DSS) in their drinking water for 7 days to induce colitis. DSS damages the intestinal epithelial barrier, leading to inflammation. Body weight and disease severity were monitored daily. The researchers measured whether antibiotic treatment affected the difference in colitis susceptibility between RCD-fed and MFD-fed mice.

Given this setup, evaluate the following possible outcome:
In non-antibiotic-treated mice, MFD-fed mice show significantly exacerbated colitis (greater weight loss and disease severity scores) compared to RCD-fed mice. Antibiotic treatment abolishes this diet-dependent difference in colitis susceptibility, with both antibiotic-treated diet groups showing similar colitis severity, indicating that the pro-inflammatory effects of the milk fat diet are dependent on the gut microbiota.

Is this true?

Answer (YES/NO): NO